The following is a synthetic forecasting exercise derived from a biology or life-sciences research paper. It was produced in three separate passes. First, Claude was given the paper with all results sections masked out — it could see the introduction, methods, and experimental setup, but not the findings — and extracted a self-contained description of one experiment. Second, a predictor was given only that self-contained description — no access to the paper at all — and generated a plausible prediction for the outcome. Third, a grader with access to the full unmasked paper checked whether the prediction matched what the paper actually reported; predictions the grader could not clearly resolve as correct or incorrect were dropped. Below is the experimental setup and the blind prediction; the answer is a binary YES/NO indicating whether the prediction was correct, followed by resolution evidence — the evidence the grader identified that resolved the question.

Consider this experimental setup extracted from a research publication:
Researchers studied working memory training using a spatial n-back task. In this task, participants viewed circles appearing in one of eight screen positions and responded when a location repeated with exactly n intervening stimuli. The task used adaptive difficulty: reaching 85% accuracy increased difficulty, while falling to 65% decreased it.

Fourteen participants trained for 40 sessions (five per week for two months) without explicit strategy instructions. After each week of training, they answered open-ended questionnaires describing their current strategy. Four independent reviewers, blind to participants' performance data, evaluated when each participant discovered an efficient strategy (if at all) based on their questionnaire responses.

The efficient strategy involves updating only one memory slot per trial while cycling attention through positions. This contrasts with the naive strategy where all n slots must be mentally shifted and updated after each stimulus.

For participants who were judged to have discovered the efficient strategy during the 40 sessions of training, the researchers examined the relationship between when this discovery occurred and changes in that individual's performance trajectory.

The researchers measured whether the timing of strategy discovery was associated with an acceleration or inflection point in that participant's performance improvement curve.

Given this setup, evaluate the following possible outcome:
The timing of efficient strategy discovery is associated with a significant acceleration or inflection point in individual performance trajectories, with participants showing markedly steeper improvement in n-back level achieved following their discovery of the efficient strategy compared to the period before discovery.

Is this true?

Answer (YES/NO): YES